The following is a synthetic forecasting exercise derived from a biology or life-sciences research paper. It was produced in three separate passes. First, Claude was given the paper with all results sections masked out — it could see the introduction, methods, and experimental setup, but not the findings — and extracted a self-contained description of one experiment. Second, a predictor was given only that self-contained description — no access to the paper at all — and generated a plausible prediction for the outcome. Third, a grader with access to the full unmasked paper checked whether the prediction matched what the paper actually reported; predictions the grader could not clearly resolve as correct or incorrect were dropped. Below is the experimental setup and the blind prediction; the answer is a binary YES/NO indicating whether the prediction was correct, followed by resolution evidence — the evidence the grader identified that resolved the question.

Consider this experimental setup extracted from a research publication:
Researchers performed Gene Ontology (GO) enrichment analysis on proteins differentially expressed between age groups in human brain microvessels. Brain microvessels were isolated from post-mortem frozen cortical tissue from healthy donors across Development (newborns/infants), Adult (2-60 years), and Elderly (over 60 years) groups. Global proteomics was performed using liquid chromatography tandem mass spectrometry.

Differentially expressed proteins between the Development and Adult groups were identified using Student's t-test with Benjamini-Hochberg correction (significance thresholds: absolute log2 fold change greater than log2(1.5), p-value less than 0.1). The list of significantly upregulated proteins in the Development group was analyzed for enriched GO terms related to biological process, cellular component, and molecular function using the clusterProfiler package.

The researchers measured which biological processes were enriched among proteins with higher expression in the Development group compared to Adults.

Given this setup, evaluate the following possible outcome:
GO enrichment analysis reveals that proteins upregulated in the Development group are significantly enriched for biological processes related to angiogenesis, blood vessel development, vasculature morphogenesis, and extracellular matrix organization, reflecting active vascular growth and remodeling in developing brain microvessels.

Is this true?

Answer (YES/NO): NO